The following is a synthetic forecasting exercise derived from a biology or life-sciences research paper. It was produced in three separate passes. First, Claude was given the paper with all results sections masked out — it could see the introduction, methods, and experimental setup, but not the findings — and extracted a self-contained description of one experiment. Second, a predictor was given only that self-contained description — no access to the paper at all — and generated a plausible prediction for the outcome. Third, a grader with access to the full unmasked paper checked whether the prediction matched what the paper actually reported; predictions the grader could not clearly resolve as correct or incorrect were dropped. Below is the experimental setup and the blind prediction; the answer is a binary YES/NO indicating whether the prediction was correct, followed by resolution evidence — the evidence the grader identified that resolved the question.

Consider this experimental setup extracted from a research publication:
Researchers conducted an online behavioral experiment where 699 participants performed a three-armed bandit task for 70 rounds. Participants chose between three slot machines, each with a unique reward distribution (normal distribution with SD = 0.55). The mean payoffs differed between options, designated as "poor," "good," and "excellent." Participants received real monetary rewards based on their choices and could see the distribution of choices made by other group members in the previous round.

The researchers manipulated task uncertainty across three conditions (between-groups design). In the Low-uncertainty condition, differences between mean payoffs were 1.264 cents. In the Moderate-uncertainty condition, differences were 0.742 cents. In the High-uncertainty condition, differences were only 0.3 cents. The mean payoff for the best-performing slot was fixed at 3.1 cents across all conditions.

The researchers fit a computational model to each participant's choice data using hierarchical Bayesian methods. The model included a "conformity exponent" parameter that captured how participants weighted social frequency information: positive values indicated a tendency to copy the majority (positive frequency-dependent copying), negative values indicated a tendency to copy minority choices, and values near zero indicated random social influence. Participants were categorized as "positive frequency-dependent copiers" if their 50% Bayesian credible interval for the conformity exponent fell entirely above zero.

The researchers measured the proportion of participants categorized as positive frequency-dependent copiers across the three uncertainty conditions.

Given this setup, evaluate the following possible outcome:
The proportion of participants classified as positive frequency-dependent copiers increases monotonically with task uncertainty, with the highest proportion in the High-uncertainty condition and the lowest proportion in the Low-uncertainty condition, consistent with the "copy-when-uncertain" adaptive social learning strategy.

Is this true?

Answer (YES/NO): NO